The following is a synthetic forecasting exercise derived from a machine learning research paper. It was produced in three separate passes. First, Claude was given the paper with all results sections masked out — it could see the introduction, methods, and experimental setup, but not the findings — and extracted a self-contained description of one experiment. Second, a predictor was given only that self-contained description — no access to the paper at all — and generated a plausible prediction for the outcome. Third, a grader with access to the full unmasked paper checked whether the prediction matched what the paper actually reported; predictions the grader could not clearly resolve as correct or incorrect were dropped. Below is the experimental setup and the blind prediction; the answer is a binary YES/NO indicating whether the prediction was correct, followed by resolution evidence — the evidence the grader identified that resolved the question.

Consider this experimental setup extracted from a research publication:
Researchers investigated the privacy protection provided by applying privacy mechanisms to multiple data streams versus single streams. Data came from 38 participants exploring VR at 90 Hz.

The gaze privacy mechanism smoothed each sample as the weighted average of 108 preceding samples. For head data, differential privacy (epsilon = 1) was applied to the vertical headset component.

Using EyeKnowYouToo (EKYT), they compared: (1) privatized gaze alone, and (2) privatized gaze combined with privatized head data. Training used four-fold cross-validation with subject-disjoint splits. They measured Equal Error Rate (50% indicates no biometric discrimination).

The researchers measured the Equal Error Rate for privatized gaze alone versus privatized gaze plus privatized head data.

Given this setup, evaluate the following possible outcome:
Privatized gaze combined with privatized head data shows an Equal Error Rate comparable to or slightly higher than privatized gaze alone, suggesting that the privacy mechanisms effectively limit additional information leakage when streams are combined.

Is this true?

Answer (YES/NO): NO